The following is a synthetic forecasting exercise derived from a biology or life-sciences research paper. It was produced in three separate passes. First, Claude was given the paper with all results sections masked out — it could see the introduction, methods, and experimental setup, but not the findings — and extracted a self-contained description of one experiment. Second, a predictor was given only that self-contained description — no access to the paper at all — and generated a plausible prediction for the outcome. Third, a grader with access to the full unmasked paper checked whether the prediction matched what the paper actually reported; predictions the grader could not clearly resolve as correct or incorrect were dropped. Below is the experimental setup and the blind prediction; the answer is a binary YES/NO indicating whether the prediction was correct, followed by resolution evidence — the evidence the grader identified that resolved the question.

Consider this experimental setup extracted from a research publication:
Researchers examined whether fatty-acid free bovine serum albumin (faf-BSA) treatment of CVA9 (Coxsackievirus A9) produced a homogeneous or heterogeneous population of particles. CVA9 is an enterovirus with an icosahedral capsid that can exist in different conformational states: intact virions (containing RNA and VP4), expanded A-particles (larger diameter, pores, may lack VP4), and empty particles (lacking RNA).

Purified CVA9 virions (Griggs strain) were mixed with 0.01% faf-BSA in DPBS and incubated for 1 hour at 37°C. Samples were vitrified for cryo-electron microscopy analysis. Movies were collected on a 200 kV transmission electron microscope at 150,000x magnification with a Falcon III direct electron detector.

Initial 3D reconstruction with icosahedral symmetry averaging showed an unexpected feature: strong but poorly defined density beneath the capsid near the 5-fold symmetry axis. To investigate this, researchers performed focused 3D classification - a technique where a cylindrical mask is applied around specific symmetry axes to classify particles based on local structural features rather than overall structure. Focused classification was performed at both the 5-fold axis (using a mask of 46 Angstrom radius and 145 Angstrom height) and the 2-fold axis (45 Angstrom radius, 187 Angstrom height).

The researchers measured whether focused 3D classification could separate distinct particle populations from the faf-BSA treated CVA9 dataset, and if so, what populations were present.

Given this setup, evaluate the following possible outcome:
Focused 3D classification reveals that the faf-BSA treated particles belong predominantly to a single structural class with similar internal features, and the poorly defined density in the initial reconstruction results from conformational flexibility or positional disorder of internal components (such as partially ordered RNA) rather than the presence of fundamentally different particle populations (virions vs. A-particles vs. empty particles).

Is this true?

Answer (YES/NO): NO